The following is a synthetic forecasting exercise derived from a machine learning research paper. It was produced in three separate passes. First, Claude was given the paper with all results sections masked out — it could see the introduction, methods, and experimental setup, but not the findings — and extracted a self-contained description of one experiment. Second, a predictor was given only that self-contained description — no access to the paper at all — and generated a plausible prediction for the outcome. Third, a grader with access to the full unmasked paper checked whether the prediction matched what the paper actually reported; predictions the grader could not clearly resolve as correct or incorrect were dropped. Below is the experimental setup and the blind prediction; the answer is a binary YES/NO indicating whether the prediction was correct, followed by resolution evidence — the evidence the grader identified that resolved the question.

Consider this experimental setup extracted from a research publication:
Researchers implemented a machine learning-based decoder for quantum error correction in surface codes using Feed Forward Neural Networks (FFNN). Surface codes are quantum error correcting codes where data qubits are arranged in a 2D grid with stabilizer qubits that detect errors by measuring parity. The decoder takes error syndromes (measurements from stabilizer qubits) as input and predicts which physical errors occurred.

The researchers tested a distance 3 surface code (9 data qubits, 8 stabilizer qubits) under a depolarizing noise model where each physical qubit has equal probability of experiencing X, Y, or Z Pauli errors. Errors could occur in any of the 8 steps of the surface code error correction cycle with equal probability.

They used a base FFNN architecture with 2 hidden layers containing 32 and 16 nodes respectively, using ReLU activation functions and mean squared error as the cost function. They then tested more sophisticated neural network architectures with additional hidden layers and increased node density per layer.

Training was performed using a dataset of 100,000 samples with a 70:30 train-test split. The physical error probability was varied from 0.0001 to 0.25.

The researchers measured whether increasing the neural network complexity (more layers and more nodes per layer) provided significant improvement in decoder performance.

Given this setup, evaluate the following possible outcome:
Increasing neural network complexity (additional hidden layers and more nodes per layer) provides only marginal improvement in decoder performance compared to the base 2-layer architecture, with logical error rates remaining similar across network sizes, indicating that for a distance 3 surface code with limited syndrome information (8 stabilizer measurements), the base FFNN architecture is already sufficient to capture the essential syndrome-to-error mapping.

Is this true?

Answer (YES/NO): YES